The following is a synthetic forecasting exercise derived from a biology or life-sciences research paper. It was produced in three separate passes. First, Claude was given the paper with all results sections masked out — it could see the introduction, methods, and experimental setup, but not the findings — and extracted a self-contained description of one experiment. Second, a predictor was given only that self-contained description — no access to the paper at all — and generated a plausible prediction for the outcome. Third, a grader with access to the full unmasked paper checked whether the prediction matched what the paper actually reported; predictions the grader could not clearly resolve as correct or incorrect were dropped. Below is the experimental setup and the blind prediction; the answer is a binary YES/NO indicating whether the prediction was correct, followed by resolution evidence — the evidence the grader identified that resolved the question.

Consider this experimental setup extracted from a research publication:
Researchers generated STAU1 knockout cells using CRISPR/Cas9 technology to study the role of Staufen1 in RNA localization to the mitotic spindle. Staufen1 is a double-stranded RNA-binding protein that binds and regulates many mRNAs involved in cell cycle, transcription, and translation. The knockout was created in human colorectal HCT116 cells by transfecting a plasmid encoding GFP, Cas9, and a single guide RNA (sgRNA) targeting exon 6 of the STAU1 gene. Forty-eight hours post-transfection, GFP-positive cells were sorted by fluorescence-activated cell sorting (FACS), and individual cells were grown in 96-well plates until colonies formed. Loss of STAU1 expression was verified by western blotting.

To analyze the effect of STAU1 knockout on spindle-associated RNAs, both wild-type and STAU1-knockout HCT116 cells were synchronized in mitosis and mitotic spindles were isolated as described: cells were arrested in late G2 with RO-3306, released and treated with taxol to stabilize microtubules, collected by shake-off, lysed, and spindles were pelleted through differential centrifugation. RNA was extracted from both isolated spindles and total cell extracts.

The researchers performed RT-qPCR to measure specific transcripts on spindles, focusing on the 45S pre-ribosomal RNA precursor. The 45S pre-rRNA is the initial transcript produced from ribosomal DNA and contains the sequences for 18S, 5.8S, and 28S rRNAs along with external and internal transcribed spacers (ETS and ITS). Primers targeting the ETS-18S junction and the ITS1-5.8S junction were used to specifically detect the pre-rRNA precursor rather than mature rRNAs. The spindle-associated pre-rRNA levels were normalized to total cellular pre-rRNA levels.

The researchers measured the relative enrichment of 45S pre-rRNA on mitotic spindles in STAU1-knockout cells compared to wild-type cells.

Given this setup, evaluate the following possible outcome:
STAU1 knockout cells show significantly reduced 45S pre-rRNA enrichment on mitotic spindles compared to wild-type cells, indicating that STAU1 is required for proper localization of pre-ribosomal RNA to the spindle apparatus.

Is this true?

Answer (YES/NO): YES